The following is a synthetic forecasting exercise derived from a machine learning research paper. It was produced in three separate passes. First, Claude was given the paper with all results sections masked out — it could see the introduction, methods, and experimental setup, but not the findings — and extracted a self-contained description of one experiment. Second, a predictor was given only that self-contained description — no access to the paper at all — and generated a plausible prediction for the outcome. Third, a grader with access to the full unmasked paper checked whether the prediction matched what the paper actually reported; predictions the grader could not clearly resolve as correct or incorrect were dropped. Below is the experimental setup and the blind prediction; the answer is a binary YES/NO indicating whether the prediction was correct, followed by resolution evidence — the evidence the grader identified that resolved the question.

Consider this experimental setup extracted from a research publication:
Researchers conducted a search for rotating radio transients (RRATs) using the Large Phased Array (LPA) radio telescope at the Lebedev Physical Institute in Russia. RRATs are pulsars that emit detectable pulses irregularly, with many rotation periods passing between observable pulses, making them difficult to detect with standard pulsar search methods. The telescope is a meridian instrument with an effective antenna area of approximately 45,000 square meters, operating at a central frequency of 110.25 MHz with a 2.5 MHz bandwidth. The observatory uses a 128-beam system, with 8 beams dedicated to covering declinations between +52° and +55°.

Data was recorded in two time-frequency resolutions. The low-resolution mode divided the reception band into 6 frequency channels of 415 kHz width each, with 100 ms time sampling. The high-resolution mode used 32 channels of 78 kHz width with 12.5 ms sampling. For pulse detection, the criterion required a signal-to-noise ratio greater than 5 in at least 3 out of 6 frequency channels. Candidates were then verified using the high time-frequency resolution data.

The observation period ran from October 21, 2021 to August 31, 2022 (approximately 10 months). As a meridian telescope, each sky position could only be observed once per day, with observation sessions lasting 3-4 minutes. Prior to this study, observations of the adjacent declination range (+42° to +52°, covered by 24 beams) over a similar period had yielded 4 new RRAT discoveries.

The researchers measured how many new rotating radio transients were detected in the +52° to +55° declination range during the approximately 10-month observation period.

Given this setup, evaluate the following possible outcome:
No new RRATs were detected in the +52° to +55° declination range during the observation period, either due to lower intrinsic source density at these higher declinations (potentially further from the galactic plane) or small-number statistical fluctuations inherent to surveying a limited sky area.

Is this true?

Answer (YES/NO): NO